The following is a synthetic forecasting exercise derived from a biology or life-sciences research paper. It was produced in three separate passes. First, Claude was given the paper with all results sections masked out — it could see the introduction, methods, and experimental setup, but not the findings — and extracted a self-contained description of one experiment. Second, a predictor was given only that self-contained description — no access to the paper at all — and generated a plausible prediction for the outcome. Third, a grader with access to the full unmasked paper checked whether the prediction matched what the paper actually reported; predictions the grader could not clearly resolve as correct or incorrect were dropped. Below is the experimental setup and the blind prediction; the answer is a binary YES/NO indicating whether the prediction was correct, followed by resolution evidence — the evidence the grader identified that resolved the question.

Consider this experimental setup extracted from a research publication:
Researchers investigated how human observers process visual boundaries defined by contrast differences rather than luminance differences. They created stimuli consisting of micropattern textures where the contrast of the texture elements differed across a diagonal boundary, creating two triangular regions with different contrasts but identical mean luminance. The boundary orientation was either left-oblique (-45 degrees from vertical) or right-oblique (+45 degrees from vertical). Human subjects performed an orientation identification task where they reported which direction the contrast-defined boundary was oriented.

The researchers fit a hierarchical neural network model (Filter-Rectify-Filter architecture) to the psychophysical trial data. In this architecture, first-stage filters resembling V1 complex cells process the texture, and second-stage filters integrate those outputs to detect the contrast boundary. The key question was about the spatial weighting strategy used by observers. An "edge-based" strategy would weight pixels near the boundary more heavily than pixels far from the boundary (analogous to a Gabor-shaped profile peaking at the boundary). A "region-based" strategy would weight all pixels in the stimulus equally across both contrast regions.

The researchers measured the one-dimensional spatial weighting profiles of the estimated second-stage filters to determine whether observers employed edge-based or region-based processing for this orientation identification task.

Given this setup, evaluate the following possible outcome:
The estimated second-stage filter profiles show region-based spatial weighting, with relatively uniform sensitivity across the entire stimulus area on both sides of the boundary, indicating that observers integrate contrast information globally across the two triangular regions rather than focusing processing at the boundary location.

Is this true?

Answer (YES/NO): YES